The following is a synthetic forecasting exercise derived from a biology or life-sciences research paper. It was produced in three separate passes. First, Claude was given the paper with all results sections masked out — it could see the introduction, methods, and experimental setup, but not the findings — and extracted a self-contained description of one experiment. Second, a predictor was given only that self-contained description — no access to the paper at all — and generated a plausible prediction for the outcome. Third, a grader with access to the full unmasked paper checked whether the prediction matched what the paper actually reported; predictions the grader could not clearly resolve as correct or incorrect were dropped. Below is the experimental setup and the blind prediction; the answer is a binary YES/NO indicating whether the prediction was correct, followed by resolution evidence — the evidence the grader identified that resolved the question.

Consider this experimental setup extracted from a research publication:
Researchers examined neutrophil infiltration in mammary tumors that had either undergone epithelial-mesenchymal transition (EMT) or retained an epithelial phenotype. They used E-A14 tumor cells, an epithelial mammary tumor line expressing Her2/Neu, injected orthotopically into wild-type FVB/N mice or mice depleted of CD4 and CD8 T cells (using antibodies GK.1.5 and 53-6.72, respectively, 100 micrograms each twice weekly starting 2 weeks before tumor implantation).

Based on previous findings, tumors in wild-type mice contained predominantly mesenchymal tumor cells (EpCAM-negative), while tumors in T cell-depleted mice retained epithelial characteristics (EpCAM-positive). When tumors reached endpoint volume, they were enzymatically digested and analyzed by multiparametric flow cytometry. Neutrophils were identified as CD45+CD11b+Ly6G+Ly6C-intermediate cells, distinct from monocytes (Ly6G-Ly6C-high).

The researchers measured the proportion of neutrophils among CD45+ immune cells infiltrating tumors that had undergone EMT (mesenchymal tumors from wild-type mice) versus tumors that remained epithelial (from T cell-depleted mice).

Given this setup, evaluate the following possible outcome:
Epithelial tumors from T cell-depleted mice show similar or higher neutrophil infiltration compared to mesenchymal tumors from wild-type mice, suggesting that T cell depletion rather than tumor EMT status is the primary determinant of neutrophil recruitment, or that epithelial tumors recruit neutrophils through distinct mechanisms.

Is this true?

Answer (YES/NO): NO